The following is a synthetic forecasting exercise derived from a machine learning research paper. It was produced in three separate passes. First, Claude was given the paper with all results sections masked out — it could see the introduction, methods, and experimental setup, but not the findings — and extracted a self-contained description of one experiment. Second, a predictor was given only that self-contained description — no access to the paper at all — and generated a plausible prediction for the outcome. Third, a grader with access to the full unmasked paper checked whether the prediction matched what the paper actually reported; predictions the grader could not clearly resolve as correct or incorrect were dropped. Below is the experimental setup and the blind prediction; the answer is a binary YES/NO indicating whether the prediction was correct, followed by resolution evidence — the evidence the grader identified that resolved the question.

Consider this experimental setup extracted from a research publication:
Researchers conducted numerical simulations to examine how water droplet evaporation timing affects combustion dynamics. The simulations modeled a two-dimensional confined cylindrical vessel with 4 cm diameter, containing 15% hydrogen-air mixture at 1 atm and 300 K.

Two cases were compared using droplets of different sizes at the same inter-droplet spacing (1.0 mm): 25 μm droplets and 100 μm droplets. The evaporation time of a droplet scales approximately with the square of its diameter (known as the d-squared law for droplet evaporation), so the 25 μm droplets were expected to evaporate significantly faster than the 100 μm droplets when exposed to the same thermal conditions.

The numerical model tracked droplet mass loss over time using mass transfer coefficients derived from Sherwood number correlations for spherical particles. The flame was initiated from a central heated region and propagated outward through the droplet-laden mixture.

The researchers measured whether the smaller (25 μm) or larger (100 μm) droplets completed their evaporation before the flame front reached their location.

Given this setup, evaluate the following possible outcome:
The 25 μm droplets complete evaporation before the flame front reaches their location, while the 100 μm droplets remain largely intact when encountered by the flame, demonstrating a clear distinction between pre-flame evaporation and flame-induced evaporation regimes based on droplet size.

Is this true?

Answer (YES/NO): NO